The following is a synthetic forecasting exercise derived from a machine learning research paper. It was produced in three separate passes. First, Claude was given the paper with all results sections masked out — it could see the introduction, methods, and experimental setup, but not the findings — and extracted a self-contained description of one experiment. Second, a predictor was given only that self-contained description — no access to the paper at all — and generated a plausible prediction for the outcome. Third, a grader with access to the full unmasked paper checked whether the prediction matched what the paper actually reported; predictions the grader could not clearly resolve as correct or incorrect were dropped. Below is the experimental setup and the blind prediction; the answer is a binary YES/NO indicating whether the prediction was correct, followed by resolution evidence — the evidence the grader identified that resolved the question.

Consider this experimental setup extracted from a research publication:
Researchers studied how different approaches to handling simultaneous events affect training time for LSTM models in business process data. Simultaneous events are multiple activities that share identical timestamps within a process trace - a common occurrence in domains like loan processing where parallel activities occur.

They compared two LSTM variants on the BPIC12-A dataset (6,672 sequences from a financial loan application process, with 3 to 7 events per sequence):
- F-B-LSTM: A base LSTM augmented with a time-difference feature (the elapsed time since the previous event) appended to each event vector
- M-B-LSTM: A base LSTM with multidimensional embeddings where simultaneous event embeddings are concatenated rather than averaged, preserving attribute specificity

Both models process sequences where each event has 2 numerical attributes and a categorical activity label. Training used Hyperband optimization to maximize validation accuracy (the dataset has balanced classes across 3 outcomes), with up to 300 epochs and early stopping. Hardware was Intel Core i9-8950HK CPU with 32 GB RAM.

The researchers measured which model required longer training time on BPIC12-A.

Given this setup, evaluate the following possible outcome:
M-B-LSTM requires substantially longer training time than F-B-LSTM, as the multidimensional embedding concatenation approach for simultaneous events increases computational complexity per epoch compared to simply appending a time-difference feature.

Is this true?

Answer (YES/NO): YES